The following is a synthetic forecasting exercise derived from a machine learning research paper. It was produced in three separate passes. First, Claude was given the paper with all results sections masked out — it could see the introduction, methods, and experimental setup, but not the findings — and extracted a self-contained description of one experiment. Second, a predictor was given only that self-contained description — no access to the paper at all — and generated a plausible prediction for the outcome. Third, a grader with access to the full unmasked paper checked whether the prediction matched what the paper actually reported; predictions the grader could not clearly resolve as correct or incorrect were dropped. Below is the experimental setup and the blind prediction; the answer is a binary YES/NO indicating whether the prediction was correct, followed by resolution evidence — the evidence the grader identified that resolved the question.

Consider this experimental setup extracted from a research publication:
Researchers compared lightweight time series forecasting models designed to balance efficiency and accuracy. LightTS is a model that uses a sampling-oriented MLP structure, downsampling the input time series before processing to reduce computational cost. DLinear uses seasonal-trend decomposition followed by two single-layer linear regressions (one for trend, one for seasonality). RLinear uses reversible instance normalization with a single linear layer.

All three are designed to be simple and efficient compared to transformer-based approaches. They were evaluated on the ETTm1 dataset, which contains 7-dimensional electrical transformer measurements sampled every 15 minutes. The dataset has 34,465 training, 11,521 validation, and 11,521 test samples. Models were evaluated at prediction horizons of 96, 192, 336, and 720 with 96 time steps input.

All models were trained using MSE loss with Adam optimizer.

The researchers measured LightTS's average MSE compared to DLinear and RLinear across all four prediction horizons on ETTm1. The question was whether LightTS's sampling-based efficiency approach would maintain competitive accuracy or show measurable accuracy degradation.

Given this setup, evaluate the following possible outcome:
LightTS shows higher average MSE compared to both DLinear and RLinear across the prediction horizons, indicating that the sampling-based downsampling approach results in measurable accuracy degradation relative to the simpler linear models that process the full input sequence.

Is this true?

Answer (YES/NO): YES